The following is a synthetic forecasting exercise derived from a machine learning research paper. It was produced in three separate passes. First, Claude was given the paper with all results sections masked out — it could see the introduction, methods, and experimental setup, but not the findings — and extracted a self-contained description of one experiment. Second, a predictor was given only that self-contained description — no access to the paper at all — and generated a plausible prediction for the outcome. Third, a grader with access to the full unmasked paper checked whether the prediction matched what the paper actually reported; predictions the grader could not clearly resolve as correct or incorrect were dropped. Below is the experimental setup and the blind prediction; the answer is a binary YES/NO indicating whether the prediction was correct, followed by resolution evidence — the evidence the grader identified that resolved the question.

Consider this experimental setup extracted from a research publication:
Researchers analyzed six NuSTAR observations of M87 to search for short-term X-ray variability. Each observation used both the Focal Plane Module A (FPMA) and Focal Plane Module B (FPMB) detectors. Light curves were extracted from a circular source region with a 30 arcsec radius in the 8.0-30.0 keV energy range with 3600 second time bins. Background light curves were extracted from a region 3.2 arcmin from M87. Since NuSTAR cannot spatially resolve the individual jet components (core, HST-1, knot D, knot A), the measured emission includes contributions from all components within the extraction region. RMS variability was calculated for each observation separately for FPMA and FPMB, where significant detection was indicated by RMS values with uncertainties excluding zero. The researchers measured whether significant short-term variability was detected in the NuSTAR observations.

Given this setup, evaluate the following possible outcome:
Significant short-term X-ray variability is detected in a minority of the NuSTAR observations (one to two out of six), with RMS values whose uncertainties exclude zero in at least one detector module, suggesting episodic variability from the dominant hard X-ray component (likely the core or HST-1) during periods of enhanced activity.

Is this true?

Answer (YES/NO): NO